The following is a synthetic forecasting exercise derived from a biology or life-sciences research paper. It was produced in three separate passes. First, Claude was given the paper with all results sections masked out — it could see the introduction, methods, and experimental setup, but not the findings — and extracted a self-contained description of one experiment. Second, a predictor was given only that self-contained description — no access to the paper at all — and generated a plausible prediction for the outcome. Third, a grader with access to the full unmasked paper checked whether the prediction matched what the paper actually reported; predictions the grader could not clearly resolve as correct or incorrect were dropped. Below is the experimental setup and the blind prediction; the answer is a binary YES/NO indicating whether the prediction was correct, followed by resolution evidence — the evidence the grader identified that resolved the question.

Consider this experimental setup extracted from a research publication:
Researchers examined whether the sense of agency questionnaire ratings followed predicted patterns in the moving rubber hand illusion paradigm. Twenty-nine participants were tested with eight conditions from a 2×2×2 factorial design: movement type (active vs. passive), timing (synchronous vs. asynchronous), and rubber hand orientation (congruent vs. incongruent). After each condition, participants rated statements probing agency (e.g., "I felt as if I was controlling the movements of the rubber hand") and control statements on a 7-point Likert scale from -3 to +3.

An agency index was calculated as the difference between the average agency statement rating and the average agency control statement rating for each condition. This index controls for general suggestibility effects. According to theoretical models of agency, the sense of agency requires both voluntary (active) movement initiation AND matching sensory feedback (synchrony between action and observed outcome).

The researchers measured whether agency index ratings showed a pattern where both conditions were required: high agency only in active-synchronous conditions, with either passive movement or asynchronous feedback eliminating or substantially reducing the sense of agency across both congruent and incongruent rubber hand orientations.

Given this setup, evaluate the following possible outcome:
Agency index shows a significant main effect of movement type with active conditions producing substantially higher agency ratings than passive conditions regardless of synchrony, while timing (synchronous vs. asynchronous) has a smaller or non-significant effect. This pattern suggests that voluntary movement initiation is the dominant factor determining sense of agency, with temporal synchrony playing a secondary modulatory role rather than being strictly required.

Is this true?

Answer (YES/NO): NO